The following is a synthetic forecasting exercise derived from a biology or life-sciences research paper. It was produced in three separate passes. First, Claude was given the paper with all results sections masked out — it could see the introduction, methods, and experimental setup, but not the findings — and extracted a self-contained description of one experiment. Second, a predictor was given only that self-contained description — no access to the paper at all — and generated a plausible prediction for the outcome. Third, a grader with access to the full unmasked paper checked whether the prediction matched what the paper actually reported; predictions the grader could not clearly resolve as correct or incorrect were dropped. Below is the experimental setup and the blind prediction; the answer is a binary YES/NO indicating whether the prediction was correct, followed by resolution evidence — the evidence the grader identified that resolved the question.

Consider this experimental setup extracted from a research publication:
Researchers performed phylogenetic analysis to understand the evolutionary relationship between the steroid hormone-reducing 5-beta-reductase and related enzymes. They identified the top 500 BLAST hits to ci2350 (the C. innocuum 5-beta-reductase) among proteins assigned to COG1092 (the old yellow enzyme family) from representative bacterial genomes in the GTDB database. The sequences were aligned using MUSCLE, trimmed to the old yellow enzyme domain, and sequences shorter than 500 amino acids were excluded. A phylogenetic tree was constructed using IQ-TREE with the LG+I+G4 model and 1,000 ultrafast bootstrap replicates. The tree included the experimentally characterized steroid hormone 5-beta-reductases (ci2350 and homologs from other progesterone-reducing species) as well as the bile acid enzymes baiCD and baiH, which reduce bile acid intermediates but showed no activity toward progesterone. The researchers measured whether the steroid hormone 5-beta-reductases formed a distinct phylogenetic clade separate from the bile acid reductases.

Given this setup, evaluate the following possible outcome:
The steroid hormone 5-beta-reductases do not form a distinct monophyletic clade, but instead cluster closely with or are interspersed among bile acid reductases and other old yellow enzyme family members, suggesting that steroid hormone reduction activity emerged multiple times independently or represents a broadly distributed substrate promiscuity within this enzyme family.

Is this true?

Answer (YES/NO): NO